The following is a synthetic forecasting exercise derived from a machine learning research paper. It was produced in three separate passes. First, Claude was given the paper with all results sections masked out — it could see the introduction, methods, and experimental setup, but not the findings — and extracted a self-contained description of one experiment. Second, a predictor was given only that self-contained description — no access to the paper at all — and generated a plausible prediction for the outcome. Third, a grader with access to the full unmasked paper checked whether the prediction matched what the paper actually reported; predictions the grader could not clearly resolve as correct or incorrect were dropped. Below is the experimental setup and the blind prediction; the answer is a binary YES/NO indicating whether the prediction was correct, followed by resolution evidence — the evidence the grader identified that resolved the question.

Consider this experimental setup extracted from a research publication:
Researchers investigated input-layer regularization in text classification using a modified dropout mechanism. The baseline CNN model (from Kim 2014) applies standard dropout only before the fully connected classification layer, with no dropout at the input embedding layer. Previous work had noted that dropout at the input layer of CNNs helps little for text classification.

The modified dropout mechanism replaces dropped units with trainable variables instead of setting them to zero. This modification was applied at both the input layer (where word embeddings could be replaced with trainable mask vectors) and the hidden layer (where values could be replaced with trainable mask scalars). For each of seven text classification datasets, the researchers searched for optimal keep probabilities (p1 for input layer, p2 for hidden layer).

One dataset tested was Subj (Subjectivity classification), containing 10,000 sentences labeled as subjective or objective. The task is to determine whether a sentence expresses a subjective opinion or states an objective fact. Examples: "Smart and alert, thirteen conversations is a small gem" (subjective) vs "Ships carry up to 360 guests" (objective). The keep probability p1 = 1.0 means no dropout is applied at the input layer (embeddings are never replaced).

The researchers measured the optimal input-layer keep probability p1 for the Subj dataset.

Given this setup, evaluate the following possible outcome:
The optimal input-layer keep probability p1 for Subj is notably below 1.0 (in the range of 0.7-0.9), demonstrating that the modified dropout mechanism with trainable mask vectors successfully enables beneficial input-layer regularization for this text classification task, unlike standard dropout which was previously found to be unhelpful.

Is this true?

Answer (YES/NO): NO